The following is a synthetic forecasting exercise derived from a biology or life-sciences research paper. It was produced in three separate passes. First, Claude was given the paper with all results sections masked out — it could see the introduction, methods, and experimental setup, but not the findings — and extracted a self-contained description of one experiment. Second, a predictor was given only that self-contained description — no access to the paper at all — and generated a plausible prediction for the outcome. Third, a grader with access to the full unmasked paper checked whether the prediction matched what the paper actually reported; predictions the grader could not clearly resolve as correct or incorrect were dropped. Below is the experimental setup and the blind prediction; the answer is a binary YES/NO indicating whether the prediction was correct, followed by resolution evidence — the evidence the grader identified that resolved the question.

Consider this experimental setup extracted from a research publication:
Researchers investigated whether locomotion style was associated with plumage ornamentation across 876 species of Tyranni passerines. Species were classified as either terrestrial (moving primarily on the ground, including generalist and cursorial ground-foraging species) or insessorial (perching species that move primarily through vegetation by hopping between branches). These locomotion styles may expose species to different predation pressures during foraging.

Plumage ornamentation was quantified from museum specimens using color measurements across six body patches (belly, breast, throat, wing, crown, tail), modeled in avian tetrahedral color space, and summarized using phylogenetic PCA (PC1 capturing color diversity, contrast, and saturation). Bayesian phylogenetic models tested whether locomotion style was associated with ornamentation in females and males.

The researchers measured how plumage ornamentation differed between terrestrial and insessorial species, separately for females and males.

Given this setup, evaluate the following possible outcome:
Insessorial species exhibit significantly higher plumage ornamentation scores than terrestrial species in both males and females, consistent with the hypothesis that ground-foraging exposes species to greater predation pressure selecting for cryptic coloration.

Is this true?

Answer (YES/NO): NO